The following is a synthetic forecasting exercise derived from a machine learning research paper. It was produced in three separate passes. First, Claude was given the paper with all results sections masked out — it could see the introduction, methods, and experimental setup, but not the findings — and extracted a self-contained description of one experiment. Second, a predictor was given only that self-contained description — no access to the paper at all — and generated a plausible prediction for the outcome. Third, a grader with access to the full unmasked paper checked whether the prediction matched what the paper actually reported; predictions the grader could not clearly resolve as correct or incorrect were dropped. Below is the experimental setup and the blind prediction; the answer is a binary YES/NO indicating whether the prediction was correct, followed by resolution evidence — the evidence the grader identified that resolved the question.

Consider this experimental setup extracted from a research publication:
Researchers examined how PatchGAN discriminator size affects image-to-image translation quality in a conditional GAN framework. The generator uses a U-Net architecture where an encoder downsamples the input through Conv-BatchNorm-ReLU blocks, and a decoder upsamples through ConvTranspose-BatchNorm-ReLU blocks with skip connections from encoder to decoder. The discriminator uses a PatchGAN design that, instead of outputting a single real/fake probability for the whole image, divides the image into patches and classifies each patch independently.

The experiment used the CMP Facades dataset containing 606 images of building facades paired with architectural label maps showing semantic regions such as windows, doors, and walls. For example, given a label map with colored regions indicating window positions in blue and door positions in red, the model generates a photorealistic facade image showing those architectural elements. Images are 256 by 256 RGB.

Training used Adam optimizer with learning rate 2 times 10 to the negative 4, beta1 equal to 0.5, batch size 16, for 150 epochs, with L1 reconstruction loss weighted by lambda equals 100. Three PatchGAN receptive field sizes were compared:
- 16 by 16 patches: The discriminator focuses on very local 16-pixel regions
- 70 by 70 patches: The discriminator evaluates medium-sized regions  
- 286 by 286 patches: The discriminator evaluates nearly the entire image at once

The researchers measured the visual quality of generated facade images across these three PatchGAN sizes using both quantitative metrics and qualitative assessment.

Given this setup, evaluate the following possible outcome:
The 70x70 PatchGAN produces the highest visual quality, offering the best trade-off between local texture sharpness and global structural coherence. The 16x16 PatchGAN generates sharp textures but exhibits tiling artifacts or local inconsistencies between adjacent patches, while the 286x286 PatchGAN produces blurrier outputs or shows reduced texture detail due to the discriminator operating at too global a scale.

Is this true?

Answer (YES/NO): NO